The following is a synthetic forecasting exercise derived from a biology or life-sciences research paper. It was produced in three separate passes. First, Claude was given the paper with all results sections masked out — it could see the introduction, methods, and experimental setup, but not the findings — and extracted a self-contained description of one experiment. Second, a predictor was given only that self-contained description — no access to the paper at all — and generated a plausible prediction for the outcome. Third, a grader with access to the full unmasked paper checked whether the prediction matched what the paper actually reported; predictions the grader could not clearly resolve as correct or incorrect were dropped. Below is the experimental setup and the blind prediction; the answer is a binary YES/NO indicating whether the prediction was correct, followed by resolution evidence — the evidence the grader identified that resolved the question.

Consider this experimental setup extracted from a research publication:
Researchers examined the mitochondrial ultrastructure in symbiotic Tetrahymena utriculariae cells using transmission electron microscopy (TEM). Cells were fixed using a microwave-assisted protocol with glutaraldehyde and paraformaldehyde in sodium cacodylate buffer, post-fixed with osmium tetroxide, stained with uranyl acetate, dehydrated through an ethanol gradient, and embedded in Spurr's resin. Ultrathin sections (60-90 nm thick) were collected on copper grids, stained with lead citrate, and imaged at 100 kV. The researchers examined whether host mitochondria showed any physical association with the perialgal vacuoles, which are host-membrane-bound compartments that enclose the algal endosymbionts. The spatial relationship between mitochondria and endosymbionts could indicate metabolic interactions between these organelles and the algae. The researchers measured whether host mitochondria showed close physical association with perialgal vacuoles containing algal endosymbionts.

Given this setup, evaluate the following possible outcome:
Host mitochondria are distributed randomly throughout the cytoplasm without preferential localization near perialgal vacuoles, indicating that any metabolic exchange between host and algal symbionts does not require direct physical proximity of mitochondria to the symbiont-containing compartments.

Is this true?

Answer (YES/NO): NO